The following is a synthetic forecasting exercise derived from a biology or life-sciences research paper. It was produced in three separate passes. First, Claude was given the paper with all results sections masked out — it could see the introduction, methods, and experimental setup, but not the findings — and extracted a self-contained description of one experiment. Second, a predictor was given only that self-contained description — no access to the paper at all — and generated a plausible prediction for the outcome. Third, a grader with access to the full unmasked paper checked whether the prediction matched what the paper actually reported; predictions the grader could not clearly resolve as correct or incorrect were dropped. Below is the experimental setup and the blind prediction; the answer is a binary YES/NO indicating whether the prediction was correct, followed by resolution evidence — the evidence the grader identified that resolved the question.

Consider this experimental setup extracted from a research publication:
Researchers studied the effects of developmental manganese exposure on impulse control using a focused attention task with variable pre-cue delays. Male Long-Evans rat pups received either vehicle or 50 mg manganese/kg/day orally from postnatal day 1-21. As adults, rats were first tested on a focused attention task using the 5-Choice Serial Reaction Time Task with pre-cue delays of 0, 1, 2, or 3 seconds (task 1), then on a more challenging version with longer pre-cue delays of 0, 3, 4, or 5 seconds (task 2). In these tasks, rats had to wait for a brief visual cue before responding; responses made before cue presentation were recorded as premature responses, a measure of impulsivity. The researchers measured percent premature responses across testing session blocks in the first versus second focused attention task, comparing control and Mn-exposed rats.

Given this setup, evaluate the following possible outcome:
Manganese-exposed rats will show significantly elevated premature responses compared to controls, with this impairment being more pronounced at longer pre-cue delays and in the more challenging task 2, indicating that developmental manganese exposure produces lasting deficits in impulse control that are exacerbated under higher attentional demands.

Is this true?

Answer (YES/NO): NO